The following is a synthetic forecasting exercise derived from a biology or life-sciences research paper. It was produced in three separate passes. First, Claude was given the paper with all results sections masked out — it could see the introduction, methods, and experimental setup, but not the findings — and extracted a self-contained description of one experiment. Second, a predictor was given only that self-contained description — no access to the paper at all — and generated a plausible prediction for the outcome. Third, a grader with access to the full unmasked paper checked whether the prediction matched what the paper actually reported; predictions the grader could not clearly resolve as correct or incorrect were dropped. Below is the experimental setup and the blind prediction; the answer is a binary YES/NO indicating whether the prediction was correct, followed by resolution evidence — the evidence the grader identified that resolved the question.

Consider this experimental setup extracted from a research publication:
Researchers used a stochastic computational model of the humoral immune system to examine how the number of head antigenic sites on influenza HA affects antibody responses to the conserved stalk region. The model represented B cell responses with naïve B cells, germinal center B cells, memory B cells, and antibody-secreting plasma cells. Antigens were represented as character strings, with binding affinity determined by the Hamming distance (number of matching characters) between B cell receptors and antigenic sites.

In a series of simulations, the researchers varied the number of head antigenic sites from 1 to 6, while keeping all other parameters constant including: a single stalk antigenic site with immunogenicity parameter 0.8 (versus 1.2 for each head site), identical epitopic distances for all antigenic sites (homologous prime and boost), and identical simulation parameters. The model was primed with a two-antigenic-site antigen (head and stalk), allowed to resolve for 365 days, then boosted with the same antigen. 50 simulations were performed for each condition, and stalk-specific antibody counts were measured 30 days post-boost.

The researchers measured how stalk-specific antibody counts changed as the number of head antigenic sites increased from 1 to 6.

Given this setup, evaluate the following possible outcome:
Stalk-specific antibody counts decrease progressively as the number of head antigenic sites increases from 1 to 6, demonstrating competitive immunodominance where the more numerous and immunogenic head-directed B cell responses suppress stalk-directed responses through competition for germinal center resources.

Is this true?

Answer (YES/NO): YES